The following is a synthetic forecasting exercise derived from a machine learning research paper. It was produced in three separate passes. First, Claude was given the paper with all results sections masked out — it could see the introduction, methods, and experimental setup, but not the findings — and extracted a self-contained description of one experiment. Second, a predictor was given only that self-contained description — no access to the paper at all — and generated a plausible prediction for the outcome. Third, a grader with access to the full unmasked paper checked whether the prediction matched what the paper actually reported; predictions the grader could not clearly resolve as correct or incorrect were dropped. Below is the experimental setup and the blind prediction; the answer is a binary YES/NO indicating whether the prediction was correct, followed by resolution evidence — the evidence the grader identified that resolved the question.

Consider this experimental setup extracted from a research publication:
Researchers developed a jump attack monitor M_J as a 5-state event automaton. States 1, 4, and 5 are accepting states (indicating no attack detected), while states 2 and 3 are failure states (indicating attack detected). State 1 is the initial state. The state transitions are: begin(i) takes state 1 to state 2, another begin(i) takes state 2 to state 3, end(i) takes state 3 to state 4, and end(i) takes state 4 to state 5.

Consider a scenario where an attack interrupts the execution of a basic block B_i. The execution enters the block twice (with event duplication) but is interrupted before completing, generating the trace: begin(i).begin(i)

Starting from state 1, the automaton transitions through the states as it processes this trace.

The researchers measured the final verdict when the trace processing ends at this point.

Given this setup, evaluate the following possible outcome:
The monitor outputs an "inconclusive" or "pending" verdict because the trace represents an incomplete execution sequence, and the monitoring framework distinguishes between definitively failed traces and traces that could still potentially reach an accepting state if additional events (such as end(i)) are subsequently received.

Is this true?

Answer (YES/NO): NO